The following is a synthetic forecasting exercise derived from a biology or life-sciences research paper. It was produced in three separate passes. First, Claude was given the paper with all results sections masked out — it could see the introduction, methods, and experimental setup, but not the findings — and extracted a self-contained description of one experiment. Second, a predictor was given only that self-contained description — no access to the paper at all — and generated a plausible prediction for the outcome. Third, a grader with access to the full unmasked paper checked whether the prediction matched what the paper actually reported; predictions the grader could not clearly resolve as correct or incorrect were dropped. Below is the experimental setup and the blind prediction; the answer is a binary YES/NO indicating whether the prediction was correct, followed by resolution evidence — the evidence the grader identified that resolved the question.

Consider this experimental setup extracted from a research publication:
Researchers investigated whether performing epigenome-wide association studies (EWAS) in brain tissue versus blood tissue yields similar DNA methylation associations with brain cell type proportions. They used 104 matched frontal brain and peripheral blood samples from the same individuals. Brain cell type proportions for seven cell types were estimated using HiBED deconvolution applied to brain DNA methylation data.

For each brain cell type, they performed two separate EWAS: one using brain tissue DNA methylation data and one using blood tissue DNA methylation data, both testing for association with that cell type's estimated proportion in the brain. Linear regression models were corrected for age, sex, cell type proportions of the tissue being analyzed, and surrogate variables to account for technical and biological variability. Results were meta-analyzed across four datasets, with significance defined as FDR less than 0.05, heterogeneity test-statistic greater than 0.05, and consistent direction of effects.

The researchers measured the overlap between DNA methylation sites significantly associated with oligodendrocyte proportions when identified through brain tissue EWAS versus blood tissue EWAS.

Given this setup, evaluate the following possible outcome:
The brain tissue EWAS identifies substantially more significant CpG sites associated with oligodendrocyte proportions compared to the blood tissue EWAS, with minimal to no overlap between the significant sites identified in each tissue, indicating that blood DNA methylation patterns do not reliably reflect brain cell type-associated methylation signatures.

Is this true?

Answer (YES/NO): YES